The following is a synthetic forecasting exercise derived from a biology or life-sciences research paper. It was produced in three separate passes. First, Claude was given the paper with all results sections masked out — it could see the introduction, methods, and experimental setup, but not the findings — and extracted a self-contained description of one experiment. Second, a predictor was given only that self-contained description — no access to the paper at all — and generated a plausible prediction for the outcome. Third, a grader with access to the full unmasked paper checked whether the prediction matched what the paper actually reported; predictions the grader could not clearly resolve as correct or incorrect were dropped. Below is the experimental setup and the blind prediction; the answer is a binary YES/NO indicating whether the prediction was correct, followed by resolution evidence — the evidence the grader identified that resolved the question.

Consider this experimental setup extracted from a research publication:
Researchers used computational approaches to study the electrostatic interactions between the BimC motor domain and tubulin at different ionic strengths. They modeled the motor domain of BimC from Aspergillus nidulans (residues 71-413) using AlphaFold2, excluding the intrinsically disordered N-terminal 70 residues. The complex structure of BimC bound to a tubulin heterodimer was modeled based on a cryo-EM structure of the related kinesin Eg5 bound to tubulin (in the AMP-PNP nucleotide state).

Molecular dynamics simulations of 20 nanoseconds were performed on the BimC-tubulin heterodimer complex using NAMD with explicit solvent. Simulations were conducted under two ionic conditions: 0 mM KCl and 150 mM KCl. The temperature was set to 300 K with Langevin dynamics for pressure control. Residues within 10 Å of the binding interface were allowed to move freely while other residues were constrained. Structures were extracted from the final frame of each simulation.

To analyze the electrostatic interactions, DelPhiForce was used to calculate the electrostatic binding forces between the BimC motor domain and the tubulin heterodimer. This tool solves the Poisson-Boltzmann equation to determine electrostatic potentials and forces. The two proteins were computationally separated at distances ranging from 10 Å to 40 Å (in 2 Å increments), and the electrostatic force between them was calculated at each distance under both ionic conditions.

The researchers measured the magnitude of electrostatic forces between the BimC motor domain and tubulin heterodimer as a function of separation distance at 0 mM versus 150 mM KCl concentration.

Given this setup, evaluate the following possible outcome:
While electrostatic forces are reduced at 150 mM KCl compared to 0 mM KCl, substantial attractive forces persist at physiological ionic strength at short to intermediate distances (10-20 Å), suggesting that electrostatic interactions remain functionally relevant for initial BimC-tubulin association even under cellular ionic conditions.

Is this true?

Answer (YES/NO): NO